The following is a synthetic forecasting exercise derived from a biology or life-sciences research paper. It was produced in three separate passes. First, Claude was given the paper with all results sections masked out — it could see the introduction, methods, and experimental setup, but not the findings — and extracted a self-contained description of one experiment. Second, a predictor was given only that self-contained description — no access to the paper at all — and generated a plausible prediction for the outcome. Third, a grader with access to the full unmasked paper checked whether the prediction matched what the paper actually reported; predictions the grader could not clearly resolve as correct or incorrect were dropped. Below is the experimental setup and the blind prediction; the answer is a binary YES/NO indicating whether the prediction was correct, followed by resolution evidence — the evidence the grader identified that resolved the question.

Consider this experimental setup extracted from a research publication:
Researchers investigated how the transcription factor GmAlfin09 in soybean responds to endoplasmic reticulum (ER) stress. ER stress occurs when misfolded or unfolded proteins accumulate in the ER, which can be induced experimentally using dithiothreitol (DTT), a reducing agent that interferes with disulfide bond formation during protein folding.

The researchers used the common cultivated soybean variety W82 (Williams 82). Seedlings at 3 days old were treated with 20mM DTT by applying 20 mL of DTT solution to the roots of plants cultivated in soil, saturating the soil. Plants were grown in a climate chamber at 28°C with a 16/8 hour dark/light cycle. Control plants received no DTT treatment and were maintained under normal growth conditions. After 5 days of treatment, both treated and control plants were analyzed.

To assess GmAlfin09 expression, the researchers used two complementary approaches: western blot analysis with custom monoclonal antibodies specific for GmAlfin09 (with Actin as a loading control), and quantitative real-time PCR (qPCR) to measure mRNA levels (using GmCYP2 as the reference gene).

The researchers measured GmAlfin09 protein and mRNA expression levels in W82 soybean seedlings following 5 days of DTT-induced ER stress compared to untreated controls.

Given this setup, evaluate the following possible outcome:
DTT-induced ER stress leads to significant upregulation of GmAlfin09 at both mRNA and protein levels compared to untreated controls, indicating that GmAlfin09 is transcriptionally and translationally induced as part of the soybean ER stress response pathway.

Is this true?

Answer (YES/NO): YES